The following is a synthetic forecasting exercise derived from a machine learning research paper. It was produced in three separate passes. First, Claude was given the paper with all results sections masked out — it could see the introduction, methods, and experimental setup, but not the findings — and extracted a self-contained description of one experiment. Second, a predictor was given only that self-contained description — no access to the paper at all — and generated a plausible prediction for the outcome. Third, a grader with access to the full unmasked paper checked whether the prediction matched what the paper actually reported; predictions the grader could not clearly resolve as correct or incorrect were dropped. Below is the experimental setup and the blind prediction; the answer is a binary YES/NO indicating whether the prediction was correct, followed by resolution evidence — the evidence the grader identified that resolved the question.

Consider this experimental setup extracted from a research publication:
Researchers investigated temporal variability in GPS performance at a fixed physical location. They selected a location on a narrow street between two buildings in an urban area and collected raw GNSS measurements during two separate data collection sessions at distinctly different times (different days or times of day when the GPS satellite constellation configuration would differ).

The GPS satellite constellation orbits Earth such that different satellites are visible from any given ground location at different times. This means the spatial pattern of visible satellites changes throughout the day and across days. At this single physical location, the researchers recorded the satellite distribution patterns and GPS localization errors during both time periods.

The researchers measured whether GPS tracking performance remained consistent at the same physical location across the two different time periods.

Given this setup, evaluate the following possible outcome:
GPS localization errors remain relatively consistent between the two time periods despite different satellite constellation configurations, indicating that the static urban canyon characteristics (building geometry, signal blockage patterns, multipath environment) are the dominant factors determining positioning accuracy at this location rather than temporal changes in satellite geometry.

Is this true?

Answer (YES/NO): NO